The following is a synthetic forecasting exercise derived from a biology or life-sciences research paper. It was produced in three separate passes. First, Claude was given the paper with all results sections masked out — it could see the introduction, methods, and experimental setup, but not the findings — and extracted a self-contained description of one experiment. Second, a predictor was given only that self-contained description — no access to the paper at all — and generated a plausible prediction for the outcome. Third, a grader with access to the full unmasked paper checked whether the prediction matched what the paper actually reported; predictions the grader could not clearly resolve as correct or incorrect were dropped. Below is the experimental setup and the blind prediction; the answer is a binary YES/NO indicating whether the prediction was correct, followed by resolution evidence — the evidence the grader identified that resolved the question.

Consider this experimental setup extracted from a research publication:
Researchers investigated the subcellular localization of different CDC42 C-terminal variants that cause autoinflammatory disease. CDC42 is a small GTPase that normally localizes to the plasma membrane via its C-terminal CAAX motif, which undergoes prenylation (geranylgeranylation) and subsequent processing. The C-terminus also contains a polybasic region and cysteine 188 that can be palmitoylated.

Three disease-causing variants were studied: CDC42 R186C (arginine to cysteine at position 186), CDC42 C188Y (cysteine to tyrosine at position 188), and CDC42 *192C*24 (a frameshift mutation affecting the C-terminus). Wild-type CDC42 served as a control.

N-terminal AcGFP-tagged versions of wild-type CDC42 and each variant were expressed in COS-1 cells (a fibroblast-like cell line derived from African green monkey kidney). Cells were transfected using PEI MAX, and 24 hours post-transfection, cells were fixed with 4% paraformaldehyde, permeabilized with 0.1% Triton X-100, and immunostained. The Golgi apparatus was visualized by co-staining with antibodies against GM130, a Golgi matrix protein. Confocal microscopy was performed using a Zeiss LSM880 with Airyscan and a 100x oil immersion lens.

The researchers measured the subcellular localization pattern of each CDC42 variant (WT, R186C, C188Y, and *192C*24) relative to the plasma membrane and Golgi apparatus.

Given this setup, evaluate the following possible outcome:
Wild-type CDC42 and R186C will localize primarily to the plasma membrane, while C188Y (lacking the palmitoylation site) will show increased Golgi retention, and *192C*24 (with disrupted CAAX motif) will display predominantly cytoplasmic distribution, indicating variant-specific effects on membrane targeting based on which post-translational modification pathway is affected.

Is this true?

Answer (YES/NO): NO